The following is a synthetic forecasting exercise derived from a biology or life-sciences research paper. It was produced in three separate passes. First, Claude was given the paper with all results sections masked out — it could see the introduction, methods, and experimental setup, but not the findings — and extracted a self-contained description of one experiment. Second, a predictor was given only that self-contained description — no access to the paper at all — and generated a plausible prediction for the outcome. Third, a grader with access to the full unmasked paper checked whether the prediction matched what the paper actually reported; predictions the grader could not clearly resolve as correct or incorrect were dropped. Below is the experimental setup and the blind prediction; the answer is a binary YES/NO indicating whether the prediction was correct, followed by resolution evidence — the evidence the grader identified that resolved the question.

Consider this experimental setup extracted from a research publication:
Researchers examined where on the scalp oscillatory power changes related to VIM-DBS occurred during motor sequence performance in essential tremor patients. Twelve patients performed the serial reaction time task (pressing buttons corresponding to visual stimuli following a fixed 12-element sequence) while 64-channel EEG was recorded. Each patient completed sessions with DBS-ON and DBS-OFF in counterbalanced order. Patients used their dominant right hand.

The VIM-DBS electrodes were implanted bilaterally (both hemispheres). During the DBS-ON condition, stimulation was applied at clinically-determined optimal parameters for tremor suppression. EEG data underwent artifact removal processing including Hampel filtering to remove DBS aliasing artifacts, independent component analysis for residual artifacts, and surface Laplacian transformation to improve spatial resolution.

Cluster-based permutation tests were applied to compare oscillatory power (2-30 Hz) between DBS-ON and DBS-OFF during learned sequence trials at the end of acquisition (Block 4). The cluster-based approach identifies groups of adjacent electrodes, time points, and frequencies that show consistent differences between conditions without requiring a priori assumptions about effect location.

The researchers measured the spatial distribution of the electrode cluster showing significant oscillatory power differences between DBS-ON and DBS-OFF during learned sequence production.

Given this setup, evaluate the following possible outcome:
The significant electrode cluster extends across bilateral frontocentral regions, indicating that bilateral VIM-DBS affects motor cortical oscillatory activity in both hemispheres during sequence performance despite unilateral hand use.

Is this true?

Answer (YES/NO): NO